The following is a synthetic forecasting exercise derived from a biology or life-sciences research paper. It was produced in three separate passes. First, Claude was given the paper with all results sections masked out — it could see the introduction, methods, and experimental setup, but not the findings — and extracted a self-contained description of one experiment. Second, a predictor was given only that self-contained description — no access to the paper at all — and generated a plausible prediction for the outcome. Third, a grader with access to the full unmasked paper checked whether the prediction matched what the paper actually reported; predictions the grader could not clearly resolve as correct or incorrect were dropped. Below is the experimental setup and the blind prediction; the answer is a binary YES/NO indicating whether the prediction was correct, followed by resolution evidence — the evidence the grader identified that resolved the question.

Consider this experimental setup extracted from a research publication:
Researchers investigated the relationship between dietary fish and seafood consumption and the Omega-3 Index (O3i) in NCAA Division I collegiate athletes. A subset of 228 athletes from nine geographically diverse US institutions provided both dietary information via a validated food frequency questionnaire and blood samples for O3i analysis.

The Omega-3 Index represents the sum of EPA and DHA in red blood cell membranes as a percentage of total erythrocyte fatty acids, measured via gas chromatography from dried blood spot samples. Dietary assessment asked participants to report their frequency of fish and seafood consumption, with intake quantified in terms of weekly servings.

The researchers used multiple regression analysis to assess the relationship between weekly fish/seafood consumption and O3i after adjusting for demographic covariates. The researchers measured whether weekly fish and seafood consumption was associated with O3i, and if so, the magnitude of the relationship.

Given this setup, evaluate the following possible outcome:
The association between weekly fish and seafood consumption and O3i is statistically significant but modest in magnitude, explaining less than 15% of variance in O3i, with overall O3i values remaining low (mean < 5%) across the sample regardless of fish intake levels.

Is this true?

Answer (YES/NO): NO